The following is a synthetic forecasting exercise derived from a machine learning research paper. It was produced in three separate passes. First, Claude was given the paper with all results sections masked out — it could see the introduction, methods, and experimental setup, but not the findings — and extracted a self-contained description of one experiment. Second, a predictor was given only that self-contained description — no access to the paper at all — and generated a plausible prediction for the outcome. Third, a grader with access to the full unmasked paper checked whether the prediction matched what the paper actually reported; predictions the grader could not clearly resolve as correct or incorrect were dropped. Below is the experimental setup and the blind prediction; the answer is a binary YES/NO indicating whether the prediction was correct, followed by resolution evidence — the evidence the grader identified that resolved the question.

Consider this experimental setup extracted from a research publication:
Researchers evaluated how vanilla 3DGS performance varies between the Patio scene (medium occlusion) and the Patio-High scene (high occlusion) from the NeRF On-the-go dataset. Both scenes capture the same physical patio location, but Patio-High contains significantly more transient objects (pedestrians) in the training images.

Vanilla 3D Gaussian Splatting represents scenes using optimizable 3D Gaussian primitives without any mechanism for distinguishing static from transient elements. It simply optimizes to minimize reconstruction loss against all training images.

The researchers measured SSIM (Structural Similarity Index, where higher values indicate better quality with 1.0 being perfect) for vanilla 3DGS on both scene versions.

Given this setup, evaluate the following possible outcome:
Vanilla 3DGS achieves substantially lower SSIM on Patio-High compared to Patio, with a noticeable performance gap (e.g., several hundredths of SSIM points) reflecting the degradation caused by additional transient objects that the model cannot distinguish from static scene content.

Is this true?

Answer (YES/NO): YES